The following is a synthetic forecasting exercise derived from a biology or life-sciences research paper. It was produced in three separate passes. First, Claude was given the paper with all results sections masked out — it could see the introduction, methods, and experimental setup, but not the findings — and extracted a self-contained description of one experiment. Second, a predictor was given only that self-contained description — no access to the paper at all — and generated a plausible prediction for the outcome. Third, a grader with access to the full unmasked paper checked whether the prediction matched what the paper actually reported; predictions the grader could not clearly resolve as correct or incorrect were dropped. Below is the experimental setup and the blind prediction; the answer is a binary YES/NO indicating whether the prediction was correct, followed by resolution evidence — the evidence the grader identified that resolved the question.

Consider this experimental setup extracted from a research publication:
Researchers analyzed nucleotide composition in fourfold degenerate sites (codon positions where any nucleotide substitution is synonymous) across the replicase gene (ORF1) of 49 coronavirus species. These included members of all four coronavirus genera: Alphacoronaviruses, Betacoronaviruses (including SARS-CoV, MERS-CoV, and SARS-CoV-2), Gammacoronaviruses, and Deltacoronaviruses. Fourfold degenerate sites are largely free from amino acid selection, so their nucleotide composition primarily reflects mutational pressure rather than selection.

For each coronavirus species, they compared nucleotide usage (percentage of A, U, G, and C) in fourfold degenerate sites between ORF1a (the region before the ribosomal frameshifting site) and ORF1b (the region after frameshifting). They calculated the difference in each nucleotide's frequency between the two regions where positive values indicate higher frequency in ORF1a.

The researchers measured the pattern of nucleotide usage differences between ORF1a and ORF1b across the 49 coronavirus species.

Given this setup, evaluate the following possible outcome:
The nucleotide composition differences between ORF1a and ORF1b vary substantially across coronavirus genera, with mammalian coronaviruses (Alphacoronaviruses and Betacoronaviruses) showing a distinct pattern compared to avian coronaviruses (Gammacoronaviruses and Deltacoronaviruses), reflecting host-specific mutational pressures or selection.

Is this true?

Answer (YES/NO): NO